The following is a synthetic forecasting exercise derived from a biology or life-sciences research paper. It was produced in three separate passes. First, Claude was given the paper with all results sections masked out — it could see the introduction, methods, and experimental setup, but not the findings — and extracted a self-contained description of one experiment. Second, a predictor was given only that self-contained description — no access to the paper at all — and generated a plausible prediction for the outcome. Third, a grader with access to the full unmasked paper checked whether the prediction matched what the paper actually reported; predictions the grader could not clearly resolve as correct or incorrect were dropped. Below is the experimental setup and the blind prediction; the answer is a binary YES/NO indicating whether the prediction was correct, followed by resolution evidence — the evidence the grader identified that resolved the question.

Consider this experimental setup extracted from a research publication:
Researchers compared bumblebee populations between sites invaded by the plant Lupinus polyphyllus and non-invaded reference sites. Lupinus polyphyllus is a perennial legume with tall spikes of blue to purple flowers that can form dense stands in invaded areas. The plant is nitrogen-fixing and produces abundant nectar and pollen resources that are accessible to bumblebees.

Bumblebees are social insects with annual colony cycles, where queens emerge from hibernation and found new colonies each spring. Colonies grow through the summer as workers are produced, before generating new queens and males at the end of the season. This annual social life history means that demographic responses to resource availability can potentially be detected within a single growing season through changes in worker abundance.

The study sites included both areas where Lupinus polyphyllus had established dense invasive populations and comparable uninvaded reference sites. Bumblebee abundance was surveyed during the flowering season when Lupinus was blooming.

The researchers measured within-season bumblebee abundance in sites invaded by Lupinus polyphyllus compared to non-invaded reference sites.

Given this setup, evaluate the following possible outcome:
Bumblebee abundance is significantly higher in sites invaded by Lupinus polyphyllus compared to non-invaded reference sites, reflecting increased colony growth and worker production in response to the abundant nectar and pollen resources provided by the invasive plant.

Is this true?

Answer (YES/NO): YES